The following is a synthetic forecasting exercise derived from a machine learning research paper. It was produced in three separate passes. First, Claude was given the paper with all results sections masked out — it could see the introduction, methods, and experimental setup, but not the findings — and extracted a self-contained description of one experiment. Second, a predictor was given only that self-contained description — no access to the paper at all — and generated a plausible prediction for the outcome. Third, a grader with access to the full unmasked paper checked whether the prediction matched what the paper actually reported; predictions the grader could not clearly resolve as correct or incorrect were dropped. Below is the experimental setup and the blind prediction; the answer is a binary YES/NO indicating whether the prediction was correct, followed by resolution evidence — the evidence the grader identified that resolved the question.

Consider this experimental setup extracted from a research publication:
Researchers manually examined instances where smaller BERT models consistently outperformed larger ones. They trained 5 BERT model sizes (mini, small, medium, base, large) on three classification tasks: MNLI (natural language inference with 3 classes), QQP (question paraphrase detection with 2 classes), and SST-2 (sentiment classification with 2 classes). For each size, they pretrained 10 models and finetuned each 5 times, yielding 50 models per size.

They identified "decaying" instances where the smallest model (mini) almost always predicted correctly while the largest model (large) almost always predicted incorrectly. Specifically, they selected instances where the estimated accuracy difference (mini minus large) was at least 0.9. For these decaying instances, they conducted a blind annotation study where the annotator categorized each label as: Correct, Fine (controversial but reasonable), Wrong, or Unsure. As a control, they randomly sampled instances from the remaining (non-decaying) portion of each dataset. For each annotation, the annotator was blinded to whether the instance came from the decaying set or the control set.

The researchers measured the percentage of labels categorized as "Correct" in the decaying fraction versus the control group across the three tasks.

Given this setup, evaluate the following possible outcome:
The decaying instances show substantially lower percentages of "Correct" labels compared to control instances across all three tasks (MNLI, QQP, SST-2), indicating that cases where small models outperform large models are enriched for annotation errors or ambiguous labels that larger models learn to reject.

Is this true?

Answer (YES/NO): YES